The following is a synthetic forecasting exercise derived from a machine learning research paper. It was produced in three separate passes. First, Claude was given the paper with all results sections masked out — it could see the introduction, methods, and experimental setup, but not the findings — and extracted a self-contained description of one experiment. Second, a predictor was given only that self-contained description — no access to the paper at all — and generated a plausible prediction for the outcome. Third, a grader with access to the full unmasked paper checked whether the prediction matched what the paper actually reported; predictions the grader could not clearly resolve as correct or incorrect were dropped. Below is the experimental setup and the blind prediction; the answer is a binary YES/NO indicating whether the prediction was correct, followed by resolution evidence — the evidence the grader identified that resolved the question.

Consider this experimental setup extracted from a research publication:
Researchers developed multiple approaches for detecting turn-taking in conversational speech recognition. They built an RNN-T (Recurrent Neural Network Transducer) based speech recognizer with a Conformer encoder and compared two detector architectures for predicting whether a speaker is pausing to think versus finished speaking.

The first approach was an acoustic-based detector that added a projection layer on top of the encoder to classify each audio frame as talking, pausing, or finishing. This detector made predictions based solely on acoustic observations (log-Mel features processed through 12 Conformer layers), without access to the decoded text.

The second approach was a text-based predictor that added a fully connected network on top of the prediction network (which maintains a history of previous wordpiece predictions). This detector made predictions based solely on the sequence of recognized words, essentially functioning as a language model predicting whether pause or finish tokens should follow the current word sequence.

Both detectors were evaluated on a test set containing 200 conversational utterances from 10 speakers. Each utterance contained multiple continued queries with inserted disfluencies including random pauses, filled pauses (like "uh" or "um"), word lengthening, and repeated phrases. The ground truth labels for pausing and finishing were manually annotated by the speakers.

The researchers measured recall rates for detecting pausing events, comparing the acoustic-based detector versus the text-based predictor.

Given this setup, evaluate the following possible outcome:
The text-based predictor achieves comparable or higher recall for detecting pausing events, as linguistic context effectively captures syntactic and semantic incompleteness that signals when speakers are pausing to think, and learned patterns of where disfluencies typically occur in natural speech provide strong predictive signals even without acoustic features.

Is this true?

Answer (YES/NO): NO